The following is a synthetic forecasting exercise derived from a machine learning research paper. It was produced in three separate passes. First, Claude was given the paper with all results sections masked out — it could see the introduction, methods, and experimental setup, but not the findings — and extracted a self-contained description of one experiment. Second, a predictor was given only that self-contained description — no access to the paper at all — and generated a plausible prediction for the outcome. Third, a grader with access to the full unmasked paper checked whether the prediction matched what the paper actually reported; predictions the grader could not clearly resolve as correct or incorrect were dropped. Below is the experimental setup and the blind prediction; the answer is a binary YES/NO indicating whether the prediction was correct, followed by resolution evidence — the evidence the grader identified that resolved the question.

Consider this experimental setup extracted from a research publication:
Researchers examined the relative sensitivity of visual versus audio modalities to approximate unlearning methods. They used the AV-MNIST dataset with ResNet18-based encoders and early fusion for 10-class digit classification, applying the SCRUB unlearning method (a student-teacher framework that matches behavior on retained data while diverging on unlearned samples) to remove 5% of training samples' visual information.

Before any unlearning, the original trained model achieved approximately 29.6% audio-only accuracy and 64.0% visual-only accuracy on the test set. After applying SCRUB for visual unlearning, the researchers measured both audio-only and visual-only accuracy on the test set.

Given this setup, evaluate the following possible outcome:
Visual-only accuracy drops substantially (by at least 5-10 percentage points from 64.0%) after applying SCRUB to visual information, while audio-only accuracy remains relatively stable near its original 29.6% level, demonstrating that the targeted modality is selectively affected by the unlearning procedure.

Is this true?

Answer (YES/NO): NO